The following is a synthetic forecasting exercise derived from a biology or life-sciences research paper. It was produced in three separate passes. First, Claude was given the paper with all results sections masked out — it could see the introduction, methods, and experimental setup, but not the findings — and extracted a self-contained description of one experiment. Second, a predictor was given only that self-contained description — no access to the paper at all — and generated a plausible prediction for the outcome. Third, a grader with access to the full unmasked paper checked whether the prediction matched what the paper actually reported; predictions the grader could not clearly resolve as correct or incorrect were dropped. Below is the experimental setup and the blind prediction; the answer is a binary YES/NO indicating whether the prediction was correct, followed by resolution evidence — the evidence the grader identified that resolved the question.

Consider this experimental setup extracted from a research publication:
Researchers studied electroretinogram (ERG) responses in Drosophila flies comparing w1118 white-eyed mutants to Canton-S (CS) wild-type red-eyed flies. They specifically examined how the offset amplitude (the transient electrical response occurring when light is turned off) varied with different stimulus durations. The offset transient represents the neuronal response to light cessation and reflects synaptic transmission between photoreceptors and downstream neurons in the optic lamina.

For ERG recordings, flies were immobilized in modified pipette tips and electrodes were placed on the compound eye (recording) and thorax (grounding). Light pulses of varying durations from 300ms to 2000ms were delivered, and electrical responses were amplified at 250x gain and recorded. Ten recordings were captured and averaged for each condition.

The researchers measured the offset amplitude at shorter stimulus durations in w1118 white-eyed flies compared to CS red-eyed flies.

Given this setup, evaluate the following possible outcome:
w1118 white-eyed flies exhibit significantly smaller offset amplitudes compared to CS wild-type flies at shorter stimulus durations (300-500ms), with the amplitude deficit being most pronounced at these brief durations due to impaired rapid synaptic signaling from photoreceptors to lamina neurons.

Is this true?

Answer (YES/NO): NO